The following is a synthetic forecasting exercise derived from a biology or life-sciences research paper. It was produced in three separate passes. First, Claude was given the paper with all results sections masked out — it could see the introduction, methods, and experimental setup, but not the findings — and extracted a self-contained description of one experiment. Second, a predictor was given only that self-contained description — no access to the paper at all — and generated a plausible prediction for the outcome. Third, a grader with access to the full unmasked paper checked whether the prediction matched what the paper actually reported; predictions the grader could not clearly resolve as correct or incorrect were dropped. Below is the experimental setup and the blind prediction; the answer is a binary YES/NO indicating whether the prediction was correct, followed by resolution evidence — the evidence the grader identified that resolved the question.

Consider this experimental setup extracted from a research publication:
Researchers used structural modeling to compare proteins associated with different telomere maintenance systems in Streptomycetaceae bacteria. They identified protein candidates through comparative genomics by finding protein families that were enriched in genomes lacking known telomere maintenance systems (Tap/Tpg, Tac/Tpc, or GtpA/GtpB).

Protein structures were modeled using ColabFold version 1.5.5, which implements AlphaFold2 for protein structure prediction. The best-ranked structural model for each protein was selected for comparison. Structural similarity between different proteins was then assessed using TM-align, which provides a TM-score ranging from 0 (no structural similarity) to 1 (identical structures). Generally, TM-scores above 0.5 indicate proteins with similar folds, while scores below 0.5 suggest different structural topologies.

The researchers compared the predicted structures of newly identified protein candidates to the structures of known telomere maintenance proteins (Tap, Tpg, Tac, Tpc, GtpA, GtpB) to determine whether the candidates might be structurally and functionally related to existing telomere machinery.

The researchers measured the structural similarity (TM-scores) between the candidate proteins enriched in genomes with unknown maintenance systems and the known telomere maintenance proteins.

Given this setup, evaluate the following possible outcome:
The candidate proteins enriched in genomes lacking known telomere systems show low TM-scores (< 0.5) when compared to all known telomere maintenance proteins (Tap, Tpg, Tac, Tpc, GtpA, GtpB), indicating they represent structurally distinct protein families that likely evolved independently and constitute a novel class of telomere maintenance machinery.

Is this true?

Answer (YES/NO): NO